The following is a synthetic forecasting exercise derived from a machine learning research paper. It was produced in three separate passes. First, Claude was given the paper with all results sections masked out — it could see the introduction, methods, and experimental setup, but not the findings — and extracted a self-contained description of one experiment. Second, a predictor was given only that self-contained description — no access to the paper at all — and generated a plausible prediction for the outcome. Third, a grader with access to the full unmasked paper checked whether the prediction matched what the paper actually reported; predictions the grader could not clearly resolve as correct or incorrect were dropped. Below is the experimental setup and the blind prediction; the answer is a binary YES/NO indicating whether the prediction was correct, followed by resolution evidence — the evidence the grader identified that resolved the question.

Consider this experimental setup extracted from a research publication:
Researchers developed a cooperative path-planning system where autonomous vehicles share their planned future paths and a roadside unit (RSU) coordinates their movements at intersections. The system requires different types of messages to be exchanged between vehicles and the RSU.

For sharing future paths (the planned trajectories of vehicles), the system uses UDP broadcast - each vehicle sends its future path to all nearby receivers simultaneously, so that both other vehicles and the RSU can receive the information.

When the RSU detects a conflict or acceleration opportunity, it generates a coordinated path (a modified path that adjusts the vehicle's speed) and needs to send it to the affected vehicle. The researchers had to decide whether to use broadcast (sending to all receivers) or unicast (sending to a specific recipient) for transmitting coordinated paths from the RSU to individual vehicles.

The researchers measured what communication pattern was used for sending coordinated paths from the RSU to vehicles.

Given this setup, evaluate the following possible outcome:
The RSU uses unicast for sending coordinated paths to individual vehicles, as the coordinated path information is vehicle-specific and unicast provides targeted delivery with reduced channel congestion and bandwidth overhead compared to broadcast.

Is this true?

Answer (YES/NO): YES